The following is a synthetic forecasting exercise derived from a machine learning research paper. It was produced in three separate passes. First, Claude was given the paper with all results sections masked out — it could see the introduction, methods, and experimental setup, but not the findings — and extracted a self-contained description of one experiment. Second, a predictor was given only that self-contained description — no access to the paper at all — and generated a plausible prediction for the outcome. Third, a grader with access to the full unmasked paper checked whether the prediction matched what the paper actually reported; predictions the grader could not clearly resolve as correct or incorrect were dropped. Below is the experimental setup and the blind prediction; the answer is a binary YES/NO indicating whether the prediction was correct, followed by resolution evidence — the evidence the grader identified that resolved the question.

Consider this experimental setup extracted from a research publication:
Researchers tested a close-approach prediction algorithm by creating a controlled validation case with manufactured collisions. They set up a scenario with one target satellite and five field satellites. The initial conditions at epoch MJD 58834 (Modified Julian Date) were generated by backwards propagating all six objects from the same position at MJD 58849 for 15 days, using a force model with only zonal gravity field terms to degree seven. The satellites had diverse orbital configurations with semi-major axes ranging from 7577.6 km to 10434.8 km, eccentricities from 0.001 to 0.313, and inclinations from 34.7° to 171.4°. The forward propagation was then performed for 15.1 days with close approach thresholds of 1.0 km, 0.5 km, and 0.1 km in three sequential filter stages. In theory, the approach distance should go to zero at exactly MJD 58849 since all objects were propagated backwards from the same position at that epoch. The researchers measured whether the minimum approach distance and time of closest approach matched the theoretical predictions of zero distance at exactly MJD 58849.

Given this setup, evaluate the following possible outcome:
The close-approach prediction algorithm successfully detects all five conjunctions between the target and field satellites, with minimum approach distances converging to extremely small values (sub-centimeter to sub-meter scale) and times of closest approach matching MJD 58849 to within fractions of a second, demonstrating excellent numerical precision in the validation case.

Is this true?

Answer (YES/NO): NO